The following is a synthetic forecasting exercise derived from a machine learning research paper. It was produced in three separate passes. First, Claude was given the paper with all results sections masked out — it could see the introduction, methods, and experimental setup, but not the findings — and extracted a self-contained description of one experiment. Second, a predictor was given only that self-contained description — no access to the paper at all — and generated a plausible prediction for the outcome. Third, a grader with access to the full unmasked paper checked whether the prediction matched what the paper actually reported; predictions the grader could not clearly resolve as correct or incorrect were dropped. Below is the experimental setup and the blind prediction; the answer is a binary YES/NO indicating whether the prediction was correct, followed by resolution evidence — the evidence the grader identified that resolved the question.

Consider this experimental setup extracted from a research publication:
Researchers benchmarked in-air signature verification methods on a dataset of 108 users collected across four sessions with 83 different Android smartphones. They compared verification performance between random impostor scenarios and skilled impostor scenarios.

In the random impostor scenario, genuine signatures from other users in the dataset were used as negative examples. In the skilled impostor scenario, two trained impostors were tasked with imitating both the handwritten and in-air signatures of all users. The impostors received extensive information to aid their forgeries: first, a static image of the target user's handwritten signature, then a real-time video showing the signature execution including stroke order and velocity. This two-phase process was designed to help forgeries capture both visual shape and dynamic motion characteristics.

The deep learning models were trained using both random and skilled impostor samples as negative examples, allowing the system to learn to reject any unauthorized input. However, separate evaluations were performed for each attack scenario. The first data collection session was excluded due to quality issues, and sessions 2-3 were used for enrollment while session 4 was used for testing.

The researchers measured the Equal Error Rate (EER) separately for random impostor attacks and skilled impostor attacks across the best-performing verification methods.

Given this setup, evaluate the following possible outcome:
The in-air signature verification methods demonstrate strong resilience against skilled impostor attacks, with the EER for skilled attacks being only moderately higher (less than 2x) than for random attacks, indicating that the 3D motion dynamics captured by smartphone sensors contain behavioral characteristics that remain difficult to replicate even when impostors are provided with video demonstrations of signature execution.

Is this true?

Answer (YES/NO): NO